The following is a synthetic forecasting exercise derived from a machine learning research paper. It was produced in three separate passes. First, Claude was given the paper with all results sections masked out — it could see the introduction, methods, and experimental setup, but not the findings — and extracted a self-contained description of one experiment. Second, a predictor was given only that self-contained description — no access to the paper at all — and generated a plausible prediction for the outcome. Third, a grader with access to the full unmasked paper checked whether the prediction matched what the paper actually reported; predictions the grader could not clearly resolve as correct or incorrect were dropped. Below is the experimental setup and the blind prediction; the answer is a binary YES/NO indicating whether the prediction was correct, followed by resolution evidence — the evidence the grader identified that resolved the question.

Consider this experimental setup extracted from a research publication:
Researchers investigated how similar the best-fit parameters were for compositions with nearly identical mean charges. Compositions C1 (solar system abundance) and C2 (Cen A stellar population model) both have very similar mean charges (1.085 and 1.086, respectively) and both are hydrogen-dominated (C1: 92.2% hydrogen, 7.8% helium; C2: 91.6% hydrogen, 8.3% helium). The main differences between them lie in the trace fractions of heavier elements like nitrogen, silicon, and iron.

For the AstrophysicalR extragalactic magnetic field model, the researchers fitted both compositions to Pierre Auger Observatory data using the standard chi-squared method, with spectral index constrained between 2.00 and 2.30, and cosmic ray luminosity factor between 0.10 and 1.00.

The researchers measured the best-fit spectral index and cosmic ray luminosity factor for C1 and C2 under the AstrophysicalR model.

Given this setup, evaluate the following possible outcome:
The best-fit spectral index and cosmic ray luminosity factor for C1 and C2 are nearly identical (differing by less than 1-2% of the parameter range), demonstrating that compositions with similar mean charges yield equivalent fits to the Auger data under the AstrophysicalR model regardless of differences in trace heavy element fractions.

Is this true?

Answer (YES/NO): YES